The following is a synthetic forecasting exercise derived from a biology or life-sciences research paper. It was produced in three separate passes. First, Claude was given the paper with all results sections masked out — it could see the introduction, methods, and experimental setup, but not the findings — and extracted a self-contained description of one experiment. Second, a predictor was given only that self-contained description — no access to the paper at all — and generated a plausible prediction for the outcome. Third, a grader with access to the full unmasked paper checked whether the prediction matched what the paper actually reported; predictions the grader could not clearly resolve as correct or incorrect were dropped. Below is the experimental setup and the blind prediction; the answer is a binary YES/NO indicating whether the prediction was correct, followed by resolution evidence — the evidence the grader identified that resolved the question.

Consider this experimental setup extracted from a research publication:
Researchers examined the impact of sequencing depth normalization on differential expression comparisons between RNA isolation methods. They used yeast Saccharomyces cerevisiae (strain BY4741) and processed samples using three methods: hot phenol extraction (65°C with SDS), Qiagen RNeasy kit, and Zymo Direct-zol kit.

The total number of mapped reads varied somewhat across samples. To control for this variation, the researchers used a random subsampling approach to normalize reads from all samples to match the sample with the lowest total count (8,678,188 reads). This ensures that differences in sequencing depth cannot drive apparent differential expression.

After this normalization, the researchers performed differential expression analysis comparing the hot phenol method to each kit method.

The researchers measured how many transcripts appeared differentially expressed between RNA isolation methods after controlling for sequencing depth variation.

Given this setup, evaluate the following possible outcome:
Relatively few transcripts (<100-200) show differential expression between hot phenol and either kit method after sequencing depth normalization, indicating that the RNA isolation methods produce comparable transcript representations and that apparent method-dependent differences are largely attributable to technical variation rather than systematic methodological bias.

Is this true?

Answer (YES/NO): NO